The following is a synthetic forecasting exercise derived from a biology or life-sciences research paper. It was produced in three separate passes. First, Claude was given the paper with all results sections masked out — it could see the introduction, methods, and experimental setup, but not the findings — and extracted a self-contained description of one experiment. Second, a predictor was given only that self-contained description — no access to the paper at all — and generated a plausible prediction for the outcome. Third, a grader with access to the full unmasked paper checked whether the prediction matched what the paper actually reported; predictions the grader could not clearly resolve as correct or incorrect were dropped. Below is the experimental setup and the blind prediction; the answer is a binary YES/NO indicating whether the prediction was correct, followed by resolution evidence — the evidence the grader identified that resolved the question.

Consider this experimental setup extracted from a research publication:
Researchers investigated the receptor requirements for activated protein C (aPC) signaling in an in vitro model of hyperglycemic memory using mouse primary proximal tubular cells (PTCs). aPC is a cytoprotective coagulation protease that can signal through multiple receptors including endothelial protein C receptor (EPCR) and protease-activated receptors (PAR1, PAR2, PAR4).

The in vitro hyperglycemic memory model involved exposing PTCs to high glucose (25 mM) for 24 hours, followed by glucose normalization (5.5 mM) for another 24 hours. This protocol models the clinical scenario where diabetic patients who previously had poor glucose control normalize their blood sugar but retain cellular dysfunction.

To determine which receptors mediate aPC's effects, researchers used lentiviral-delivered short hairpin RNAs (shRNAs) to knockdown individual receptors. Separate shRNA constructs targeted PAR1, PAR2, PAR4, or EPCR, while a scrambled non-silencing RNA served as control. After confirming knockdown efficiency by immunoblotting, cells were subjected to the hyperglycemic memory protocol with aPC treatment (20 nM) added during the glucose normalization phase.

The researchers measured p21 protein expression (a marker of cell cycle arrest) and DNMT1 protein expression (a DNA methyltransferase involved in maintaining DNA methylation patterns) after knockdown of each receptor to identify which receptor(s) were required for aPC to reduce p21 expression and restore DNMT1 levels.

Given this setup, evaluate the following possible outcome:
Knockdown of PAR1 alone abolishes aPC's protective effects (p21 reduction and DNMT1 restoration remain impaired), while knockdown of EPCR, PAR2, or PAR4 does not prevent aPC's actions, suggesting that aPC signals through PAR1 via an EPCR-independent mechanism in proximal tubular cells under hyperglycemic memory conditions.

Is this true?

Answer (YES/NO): NO